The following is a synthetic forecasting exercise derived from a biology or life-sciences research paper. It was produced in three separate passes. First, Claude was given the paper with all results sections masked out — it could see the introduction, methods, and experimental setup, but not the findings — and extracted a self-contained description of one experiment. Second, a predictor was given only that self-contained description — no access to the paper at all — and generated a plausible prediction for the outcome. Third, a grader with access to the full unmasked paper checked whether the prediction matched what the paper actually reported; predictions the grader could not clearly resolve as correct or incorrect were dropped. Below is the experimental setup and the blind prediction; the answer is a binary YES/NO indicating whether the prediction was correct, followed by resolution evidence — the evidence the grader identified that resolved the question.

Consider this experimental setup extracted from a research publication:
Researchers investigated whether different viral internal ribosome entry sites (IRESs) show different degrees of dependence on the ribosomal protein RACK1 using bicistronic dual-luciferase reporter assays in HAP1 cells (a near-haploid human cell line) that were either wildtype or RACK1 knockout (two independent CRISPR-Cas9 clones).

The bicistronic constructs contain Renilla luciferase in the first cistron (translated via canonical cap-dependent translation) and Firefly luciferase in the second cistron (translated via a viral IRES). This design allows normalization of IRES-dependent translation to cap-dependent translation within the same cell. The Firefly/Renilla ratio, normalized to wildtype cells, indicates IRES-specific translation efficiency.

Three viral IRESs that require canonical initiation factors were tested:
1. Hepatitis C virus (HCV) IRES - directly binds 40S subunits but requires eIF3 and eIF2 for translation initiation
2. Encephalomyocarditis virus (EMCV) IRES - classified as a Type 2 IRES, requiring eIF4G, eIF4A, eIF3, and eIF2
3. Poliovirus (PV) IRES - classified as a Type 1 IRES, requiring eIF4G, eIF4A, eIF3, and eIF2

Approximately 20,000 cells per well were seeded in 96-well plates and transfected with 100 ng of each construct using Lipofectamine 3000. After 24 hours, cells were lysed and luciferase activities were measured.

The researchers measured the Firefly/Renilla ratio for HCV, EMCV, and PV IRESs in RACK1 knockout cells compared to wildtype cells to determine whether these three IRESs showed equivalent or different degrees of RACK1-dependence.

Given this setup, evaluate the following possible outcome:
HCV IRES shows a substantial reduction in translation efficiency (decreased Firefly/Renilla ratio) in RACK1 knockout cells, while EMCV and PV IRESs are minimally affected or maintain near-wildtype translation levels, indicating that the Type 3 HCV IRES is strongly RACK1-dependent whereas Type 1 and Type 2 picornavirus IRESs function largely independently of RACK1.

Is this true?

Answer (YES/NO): NO